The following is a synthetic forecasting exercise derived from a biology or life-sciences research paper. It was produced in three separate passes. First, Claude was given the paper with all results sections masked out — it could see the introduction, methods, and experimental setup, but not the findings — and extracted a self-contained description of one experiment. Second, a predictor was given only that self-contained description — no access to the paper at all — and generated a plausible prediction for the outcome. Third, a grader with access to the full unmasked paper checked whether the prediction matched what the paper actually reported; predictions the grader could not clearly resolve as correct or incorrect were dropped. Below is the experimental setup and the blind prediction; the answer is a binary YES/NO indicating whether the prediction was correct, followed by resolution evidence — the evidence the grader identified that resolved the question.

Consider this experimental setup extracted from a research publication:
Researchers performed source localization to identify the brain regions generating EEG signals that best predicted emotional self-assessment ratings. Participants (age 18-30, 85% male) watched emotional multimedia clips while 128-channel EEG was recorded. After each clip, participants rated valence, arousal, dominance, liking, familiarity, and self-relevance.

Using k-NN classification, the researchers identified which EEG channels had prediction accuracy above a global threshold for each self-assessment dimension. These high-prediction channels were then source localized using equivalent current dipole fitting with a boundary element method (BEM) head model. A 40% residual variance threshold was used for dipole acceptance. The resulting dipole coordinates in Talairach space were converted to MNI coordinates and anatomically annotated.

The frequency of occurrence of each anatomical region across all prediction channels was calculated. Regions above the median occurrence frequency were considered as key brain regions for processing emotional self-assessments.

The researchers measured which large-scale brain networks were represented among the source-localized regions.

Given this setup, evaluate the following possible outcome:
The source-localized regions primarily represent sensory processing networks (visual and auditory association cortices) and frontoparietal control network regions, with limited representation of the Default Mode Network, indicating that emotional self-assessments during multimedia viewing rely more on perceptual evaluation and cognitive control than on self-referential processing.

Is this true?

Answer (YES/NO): NO